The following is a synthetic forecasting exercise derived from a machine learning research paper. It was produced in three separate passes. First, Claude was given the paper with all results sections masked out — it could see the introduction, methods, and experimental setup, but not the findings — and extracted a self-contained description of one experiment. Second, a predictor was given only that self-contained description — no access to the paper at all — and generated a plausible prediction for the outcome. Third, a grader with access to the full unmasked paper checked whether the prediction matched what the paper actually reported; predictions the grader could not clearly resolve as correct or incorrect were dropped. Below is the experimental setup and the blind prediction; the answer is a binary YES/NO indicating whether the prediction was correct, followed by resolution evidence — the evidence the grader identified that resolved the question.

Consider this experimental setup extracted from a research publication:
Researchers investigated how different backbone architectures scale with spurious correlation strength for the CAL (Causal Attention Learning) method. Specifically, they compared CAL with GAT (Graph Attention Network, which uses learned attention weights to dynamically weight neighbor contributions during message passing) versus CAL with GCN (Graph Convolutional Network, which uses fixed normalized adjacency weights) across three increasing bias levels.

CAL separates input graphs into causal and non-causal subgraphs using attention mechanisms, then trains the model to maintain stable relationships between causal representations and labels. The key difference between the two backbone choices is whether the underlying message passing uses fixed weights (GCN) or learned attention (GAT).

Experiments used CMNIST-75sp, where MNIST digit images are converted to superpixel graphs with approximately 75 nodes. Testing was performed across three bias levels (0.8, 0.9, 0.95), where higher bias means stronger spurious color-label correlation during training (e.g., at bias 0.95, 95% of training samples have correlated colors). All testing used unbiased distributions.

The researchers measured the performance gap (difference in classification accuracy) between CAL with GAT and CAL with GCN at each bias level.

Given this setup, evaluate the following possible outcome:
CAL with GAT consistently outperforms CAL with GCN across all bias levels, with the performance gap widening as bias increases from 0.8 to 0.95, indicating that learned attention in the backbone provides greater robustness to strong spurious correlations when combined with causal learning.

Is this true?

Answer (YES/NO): YES